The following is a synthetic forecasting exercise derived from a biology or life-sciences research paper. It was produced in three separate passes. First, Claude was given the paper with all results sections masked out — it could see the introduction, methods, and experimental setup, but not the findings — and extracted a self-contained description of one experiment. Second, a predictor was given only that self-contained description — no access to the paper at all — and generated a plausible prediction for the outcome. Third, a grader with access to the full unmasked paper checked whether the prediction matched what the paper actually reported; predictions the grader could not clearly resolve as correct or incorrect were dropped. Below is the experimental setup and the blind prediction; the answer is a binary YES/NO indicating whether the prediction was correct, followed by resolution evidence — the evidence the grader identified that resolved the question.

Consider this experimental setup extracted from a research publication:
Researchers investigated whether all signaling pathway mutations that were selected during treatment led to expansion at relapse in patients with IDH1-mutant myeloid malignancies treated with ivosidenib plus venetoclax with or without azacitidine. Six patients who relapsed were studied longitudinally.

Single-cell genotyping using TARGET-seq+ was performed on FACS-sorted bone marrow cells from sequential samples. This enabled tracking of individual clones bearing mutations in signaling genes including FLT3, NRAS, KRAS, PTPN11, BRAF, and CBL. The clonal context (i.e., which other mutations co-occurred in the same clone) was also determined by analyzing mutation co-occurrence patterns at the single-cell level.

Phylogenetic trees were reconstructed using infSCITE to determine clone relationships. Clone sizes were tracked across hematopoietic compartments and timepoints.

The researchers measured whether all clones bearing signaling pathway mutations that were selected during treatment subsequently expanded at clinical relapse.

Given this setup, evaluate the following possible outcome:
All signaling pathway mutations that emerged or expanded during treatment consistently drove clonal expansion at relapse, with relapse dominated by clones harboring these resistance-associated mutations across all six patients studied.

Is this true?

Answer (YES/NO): NO